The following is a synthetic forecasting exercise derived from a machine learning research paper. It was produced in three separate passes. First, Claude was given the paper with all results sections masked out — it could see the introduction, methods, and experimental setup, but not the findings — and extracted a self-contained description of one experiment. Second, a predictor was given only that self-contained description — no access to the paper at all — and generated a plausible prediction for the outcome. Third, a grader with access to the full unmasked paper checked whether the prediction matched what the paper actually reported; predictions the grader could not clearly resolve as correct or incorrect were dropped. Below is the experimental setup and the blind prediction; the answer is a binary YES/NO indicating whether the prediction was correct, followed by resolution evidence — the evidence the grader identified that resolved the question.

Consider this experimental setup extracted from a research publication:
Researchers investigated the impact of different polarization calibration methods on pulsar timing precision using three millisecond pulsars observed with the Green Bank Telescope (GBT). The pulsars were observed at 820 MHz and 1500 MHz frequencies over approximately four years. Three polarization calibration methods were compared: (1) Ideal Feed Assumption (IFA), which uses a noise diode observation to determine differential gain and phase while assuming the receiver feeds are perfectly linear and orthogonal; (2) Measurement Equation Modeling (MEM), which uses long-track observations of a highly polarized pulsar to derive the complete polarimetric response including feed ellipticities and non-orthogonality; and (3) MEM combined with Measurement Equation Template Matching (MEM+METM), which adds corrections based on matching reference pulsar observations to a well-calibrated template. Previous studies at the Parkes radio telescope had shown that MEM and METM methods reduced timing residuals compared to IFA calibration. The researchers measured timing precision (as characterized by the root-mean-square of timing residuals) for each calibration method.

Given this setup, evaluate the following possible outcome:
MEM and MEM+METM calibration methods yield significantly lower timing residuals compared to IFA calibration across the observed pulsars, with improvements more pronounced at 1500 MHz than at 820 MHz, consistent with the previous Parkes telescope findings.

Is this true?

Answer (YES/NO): NO